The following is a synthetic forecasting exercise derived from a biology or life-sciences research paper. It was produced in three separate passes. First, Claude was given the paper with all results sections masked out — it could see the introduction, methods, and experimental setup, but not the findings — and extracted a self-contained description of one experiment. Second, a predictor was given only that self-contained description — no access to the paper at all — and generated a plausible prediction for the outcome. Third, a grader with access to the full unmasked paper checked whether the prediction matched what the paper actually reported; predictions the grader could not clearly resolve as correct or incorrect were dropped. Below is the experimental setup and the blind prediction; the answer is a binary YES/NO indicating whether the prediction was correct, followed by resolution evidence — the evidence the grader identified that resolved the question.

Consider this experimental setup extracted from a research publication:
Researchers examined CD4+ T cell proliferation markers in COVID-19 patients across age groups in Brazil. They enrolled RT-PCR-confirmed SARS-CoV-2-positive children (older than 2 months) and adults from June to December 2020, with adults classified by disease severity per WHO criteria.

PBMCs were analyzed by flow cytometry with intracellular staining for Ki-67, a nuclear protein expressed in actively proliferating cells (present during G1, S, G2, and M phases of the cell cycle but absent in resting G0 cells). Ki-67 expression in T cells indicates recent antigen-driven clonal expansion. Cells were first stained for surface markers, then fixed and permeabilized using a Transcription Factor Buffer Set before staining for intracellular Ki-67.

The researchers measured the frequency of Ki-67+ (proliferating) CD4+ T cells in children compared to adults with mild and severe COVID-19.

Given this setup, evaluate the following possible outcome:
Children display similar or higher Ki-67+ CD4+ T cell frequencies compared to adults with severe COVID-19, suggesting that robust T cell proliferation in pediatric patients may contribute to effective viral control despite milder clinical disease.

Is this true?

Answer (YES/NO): NO